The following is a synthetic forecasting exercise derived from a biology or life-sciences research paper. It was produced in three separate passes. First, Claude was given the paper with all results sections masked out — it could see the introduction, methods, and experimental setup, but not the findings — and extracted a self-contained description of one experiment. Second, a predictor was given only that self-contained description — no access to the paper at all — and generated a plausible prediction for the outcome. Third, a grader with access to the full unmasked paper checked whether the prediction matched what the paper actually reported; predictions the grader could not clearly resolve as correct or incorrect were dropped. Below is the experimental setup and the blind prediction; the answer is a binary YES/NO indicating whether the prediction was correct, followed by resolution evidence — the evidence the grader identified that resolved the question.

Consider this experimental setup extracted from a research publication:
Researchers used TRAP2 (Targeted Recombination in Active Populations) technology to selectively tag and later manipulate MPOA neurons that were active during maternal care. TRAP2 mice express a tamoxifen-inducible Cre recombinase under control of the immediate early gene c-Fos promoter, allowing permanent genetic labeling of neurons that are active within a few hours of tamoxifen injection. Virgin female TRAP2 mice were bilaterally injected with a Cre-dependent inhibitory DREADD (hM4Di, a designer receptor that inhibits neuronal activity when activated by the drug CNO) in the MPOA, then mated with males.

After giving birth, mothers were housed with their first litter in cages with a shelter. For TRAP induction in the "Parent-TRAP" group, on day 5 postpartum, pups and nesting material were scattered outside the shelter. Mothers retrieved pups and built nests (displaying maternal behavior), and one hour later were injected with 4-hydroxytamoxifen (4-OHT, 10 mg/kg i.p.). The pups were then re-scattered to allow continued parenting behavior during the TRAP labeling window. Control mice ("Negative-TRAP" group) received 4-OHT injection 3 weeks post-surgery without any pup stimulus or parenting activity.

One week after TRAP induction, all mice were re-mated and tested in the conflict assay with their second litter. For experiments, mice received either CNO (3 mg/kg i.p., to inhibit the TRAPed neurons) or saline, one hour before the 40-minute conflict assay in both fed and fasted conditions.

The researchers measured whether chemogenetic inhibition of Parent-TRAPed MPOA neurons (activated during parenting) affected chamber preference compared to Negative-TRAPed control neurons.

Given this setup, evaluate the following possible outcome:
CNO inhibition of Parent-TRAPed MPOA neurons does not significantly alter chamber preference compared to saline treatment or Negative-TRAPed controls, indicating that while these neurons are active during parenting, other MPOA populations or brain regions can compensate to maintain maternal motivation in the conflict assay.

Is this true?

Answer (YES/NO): NO